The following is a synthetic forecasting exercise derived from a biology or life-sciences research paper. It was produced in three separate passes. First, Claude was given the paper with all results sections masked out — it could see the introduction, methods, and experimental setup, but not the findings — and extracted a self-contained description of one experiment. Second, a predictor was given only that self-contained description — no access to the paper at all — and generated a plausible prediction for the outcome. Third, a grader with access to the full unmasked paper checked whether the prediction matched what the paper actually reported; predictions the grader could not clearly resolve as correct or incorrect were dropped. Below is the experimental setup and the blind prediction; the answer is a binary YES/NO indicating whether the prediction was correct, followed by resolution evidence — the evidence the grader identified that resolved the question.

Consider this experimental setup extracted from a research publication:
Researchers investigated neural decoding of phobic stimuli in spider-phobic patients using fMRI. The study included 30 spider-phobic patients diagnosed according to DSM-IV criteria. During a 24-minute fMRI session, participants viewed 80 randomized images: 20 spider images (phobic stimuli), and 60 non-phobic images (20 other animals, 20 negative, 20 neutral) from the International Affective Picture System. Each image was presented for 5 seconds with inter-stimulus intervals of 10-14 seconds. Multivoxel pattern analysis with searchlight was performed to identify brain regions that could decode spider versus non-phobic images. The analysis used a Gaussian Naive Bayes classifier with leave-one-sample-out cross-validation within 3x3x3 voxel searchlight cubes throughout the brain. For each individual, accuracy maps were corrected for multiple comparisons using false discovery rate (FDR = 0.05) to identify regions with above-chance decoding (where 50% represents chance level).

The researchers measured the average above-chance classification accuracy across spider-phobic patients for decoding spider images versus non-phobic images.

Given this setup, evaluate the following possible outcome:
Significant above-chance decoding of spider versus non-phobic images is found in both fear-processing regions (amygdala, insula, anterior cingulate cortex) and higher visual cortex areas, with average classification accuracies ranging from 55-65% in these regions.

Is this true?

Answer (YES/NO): NO